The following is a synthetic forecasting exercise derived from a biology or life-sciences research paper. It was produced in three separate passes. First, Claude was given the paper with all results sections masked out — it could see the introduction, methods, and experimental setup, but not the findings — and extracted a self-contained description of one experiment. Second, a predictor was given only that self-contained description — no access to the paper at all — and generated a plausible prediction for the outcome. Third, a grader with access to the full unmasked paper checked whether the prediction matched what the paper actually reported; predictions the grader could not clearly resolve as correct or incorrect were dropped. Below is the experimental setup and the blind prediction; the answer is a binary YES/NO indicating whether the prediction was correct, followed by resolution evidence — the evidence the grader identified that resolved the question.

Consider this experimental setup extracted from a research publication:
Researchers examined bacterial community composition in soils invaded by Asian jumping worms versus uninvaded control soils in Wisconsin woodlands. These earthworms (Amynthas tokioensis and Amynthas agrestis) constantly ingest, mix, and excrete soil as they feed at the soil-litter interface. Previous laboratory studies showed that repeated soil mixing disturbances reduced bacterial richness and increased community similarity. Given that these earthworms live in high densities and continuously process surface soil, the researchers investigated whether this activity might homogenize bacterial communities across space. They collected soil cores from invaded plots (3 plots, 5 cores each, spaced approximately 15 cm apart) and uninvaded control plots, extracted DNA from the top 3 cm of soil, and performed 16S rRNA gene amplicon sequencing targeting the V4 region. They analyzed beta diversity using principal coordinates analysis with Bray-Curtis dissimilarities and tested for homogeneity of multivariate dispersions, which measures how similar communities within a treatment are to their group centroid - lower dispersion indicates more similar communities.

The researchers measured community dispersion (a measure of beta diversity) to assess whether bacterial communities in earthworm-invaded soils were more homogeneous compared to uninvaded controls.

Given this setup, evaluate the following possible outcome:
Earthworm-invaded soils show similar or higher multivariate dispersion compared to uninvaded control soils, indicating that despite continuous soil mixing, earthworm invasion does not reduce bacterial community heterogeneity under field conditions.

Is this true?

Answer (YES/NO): NO